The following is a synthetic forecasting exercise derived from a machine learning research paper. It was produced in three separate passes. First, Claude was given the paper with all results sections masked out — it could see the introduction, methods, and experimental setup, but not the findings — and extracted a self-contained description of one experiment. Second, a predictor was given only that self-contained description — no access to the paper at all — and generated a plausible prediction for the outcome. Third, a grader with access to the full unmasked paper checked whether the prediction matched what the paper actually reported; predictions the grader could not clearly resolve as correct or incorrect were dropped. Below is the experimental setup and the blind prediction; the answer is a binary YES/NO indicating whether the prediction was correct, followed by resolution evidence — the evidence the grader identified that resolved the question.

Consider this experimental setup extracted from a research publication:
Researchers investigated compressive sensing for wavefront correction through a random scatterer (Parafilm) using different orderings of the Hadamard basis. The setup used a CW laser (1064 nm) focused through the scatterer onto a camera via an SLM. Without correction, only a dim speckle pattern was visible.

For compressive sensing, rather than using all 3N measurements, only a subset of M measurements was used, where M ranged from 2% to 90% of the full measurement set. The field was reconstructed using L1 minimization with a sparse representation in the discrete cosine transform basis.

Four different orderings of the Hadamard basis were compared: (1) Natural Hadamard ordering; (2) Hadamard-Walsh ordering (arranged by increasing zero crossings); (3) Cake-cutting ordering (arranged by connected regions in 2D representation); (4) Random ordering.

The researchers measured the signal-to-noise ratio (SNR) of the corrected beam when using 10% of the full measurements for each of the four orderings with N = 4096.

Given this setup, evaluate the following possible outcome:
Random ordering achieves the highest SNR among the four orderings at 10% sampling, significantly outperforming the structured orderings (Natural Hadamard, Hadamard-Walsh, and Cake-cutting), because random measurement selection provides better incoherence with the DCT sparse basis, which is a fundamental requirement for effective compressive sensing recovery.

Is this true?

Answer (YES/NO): NO